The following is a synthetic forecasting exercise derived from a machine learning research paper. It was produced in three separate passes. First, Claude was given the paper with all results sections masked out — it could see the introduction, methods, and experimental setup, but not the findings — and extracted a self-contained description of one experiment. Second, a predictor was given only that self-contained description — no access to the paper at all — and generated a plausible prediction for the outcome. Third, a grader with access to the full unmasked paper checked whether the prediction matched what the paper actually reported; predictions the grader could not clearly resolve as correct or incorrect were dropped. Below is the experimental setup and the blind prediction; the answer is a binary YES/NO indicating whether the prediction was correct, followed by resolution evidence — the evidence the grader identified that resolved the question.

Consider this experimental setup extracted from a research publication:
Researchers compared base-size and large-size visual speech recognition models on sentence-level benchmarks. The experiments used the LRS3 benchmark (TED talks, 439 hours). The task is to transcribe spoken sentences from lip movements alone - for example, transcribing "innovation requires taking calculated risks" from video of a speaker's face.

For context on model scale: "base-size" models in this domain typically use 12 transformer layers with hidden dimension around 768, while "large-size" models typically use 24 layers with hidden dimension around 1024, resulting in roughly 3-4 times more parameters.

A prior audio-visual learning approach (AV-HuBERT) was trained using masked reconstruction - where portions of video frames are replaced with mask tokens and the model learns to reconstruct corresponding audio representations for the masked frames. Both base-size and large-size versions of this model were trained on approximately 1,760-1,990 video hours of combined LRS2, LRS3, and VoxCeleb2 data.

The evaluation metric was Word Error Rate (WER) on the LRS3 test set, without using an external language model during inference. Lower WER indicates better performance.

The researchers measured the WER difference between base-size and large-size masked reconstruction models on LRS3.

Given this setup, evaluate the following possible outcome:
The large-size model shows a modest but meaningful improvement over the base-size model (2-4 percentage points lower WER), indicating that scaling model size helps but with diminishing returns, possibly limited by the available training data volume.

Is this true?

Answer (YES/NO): NO